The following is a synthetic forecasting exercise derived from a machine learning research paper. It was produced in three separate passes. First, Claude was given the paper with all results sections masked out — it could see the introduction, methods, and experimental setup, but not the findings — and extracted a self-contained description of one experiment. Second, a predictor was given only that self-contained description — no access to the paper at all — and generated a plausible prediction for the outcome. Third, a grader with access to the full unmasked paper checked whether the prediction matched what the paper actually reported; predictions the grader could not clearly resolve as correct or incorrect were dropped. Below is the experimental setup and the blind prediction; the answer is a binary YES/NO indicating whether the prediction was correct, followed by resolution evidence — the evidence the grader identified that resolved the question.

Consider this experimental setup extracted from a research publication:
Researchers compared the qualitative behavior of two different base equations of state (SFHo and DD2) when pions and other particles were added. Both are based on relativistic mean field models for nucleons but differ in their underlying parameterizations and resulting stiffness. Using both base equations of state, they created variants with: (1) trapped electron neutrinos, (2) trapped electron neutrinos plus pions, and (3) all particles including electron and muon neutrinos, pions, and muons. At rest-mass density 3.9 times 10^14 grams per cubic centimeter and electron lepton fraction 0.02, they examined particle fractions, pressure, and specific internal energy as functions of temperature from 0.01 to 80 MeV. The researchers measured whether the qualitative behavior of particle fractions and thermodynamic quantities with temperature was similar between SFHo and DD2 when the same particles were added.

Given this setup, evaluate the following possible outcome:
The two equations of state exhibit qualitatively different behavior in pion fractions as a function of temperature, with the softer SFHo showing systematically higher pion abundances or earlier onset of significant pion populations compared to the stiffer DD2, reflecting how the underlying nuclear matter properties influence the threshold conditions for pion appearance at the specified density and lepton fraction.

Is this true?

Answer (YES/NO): NO